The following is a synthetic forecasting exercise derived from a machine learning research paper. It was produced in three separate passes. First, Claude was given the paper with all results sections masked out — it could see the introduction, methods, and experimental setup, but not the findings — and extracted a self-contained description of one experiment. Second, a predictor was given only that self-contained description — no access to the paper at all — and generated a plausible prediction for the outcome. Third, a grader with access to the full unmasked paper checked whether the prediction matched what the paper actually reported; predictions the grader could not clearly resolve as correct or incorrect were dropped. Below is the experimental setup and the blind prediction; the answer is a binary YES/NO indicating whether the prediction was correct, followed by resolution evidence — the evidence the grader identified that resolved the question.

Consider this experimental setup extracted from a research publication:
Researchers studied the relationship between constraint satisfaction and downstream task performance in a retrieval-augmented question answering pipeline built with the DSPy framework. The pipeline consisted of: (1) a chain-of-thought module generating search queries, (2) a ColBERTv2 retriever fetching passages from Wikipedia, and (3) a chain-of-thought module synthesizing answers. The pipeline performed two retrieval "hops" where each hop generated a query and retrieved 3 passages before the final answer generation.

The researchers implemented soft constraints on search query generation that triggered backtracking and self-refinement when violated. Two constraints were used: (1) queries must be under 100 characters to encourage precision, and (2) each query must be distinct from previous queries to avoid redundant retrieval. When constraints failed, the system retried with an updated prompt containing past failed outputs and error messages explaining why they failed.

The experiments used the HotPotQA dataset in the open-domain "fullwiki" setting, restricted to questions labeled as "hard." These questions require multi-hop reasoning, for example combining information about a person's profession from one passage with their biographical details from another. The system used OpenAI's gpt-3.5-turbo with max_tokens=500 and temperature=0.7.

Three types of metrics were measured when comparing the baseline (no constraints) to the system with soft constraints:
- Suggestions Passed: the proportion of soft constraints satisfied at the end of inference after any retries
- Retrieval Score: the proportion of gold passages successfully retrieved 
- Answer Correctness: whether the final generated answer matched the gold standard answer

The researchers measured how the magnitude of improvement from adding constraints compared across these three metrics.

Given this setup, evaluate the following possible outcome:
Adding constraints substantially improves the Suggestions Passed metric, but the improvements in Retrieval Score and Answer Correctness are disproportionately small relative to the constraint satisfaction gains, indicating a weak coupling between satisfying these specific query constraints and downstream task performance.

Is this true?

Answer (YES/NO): NO